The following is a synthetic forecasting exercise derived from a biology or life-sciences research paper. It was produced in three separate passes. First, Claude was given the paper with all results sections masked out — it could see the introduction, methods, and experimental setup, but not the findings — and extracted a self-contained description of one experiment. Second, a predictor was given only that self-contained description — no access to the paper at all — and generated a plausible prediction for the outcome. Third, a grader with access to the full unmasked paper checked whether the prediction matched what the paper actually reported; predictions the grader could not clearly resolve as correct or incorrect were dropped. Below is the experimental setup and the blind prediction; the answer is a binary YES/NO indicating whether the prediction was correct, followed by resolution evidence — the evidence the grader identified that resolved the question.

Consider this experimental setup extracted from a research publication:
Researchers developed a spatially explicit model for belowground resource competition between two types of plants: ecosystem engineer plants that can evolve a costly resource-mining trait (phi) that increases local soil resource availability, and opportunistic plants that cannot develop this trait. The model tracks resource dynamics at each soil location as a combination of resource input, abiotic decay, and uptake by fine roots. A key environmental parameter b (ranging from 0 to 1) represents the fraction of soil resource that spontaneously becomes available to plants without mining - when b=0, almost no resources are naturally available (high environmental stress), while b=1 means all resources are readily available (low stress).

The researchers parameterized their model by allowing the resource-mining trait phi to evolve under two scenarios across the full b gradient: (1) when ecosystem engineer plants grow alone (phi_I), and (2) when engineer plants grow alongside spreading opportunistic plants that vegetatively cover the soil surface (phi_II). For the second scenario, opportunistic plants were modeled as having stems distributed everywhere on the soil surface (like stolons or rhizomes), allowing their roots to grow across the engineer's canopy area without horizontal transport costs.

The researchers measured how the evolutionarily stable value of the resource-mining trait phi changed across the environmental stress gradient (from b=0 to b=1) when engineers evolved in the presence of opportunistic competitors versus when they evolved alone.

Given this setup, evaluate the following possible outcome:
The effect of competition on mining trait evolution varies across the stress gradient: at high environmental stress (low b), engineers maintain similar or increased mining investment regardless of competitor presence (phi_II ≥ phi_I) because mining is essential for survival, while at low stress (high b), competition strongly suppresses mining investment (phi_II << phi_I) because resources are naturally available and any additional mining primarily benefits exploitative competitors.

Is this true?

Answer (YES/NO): NO